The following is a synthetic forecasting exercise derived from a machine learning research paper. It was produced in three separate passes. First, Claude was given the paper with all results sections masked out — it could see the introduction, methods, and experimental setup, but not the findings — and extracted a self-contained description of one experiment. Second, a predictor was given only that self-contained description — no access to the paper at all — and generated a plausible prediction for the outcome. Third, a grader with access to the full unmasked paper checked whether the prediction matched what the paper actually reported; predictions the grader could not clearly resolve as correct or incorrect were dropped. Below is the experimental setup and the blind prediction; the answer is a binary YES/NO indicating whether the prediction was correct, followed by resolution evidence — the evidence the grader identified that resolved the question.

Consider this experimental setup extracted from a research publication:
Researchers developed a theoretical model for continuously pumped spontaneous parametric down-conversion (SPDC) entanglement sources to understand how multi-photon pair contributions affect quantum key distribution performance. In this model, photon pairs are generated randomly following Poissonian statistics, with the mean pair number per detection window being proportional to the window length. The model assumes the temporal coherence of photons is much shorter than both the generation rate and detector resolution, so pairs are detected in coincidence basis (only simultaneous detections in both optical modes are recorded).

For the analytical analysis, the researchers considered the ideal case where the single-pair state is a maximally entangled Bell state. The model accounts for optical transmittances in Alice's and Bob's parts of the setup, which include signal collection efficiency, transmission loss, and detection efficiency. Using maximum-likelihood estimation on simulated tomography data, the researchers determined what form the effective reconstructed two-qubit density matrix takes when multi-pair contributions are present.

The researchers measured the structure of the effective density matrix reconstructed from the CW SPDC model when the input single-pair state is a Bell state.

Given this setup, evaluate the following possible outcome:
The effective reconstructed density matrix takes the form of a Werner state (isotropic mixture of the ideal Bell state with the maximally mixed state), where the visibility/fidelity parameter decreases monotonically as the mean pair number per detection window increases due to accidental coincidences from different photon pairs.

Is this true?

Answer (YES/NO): YES